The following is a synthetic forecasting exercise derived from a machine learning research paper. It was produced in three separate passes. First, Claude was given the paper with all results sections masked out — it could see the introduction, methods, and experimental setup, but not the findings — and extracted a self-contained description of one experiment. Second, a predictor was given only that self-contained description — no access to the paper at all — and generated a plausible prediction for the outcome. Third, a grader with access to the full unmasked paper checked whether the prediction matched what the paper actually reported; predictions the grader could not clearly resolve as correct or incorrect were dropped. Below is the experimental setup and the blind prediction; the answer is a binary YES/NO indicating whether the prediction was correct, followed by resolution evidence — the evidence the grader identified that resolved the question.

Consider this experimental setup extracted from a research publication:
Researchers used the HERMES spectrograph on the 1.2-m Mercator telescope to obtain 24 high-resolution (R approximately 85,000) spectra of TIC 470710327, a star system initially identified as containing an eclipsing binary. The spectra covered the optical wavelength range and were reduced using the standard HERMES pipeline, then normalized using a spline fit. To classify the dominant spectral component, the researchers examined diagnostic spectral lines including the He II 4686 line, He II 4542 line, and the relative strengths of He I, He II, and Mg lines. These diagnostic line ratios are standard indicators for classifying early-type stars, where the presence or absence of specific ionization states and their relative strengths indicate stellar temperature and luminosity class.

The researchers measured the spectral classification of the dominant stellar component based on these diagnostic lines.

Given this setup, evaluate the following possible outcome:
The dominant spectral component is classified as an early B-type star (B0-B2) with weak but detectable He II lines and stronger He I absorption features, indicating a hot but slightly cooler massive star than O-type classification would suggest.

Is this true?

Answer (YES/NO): NO